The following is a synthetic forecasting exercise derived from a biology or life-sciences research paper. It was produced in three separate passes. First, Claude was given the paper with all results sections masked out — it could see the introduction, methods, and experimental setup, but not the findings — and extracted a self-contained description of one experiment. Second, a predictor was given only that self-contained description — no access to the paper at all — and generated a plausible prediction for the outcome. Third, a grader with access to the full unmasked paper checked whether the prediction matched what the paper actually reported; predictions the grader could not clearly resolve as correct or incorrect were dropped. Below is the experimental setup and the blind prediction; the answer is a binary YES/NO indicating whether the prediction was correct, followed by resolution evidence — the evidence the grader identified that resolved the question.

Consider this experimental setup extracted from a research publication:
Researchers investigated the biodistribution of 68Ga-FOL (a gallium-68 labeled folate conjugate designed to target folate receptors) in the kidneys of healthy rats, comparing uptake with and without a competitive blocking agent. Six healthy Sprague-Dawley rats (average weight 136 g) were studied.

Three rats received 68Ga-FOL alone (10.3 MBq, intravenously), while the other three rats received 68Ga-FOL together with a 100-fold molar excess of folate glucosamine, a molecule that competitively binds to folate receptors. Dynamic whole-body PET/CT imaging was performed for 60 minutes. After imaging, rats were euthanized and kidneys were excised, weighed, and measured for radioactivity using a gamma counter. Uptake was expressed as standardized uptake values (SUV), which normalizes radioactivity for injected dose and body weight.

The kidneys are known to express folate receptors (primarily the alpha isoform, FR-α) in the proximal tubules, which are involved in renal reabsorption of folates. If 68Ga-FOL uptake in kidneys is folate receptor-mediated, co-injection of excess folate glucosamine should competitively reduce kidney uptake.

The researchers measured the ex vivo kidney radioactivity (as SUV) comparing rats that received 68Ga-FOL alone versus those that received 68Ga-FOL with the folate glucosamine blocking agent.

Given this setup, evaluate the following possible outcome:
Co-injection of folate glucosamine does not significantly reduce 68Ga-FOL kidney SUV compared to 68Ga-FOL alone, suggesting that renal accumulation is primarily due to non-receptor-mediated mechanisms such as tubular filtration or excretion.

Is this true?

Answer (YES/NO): NO